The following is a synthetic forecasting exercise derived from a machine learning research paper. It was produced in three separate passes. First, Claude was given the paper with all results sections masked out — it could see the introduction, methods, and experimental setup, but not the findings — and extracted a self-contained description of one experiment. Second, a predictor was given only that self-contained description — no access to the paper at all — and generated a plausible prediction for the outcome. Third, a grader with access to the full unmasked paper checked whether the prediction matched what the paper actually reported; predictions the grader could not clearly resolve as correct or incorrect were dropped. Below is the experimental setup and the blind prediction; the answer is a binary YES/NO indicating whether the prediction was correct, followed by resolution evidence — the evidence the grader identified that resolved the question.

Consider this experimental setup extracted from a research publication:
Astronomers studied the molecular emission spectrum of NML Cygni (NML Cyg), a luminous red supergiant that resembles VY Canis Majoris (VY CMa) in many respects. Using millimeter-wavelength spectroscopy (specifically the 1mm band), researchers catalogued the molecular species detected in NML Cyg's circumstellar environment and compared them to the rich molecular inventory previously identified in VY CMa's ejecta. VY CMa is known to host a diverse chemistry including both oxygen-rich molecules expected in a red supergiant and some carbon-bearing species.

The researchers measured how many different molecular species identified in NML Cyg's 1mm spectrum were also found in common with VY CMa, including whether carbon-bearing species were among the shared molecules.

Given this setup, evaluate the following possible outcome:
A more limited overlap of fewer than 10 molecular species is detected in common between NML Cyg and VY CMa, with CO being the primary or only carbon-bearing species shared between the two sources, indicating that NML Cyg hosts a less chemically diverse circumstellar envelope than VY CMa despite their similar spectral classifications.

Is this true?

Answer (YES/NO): NO